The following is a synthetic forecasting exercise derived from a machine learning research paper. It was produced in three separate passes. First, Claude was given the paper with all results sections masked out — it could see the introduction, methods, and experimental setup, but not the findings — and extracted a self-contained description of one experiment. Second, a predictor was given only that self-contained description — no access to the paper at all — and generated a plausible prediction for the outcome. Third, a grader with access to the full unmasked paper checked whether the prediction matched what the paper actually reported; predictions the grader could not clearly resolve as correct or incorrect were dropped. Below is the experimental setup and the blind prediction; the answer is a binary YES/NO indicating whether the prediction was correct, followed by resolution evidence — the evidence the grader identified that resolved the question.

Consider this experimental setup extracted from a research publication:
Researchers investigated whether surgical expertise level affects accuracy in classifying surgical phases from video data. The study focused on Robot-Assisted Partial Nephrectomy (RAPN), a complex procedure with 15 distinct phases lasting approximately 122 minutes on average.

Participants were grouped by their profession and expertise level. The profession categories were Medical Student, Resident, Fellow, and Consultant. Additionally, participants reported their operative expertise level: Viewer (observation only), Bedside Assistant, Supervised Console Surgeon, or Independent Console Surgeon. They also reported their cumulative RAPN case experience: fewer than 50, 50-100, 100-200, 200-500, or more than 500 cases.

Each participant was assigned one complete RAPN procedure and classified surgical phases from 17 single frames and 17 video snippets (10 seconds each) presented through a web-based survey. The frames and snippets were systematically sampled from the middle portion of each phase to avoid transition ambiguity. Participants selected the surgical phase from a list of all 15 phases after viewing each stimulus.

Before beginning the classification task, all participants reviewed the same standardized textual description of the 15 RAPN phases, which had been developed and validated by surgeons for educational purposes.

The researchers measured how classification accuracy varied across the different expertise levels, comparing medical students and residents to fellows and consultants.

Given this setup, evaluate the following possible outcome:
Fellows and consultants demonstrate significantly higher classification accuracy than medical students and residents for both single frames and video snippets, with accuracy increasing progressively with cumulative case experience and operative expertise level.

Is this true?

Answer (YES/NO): NO